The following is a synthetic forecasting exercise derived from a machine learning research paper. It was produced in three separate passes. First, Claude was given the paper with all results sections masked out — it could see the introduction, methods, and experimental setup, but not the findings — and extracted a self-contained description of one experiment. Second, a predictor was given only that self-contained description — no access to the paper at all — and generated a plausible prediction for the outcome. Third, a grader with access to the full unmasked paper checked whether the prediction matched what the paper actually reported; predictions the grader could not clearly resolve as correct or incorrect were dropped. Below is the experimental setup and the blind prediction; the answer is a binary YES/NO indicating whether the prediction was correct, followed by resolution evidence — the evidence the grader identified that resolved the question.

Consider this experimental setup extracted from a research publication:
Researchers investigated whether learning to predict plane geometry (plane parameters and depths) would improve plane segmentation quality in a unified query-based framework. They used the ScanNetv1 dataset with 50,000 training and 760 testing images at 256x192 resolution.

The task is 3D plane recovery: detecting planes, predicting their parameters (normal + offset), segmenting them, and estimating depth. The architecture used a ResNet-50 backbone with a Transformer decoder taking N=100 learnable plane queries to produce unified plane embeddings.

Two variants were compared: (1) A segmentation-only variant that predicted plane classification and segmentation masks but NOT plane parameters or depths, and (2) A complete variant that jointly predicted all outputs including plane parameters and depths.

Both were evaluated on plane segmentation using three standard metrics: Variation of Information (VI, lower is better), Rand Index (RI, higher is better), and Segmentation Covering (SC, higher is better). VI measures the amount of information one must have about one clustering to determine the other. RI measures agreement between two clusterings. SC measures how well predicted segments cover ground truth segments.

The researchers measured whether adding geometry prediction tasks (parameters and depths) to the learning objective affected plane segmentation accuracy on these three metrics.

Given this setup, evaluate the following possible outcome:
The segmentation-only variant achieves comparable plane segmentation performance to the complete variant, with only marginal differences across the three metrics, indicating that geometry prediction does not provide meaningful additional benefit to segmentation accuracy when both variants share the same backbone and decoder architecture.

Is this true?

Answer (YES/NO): NO